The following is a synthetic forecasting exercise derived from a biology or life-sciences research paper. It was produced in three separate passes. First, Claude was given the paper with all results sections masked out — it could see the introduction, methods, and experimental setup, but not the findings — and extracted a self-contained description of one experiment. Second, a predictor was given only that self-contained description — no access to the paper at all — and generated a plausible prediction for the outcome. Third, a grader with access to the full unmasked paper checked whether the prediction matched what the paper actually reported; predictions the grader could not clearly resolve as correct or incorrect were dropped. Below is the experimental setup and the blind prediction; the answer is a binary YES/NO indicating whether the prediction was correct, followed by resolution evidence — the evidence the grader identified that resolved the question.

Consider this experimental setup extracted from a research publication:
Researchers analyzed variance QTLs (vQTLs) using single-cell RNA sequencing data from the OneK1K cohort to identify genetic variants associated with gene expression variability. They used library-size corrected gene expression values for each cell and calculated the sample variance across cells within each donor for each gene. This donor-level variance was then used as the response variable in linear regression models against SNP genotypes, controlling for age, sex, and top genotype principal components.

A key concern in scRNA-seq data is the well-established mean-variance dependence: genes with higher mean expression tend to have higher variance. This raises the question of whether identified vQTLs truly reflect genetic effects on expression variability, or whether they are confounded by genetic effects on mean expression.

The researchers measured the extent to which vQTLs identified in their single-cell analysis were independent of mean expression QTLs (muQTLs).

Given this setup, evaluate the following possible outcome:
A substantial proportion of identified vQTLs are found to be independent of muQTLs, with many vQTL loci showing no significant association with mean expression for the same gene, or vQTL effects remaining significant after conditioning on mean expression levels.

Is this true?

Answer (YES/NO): NO